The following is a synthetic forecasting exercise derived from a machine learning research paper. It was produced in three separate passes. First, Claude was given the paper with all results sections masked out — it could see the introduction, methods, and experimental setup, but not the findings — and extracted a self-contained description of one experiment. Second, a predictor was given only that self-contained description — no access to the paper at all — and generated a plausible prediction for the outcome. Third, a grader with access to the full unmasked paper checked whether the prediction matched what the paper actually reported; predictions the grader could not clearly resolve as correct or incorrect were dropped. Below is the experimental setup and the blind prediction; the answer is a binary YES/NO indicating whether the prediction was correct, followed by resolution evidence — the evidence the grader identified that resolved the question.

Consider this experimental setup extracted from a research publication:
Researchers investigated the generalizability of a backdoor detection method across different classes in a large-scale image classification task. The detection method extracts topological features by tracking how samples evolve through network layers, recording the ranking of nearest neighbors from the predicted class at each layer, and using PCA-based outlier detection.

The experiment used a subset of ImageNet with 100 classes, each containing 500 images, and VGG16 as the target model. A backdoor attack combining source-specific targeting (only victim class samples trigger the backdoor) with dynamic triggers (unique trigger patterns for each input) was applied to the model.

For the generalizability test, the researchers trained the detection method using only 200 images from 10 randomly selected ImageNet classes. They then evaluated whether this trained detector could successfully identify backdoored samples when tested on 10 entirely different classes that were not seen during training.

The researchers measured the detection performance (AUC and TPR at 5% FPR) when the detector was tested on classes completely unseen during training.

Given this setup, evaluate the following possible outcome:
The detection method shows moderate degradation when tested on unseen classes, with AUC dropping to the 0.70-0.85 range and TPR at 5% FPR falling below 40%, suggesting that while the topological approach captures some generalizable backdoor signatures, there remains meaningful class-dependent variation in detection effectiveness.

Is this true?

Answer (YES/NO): NO